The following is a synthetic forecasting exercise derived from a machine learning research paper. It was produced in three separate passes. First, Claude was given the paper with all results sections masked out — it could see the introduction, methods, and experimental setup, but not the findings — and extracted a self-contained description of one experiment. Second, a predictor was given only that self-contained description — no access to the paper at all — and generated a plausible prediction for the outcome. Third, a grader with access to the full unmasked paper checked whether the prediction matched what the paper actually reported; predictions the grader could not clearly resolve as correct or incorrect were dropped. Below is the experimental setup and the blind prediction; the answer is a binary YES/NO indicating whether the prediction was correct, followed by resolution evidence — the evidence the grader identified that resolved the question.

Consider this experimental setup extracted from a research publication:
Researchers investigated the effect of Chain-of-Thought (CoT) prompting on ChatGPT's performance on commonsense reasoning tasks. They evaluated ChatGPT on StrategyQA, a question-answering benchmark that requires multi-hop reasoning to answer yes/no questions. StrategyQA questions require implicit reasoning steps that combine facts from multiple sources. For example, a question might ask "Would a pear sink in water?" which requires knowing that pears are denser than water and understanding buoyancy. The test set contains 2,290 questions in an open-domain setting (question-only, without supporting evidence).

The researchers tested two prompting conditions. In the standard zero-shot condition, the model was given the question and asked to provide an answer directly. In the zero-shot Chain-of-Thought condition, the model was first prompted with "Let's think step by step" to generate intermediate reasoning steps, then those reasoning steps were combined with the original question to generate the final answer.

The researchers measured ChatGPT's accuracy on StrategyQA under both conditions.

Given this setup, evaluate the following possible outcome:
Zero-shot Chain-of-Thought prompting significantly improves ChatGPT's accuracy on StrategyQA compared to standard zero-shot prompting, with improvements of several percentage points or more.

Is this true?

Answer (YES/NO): NO